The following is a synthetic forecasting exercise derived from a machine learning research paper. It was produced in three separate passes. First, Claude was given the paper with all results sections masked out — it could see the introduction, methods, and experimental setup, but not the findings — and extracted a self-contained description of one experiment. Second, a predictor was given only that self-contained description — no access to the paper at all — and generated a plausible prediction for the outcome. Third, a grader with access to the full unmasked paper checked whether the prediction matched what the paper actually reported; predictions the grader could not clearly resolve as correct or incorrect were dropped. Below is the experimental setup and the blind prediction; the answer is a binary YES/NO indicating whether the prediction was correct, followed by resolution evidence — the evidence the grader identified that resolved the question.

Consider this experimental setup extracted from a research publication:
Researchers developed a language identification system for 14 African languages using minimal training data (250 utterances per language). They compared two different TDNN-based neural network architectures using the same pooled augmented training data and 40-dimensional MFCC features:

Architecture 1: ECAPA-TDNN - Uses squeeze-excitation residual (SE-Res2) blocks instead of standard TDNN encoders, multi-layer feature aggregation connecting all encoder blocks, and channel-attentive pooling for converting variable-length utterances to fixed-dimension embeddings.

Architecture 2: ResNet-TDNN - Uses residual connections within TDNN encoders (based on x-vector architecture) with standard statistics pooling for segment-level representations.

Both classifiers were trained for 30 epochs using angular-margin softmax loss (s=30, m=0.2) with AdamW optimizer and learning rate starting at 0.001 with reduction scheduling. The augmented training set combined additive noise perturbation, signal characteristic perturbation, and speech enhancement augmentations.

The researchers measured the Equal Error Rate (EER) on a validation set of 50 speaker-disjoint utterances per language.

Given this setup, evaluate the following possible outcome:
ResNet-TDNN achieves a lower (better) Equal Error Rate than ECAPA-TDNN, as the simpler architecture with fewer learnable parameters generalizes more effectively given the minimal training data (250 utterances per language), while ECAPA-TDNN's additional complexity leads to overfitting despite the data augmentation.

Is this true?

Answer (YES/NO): NO